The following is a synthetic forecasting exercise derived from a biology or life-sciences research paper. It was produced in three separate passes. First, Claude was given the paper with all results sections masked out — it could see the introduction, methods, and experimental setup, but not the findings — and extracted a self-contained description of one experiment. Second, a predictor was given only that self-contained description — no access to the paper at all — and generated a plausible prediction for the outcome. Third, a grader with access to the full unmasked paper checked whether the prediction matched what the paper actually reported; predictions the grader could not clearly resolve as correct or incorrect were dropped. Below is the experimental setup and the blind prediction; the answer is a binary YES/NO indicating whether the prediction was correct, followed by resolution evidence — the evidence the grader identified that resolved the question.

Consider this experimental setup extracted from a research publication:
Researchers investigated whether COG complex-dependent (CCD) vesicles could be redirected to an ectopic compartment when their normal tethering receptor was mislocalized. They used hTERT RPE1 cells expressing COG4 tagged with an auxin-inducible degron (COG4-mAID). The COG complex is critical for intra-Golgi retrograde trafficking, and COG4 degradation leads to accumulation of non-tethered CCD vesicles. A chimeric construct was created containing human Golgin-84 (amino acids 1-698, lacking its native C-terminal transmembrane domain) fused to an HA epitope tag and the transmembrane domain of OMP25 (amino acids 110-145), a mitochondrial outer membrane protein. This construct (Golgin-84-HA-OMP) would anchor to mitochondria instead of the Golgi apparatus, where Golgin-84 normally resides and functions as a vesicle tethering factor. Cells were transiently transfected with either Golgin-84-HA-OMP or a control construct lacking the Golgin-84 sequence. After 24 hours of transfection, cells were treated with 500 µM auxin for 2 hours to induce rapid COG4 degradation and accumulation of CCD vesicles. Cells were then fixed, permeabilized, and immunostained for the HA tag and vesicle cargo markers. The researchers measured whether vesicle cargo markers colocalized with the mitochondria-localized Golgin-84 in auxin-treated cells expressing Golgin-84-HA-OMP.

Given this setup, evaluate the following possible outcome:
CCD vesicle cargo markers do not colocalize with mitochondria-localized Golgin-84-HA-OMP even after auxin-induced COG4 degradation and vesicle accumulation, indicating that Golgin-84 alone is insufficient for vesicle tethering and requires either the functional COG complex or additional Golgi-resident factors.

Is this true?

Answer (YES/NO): NO